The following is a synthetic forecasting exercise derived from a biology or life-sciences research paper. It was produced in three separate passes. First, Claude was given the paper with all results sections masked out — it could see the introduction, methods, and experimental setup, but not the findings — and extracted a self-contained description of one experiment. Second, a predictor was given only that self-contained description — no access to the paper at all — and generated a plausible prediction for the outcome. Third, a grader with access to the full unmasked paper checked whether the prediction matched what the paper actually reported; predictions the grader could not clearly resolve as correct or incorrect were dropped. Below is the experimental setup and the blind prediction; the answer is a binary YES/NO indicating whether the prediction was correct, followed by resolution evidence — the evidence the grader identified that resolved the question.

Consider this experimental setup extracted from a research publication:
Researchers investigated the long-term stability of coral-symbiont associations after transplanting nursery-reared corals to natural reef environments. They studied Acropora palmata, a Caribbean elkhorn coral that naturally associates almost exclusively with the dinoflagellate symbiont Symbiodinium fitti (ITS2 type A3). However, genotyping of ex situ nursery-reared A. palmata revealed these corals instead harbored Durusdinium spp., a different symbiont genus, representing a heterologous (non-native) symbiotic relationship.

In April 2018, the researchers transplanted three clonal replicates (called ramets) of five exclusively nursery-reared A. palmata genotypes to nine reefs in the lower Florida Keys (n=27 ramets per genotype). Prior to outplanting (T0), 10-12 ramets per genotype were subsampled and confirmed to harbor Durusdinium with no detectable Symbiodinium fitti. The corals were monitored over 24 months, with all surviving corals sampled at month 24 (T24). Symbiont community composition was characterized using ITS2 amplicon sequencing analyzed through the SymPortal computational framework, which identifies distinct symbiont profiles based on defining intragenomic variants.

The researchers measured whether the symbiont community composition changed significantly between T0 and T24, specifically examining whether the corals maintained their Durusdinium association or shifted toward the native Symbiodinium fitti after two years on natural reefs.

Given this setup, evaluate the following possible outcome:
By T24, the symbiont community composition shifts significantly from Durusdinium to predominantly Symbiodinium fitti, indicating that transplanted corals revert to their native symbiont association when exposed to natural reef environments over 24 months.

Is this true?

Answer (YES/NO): NO